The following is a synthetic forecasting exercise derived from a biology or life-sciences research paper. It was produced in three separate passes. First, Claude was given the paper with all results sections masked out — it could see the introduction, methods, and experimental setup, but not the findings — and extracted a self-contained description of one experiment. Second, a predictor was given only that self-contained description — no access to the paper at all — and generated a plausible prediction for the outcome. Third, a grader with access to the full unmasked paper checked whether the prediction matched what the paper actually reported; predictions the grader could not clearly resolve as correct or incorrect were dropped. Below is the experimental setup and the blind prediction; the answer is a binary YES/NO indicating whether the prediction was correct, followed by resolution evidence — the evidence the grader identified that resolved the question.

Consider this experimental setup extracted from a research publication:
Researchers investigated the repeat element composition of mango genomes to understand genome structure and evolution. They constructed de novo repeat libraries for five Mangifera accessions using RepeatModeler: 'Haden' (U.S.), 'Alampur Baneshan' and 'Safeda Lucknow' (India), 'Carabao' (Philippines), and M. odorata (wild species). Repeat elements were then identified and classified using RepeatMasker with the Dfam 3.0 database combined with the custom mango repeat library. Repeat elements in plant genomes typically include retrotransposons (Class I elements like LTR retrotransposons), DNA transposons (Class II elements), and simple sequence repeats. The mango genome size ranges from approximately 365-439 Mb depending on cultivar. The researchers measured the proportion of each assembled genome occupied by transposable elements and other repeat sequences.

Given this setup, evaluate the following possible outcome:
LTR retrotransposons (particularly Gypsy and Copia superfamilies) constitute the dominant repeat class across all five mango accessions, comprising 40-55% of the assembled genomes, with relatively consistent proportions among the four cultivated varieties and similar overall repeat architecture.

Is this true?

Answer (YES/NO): NO